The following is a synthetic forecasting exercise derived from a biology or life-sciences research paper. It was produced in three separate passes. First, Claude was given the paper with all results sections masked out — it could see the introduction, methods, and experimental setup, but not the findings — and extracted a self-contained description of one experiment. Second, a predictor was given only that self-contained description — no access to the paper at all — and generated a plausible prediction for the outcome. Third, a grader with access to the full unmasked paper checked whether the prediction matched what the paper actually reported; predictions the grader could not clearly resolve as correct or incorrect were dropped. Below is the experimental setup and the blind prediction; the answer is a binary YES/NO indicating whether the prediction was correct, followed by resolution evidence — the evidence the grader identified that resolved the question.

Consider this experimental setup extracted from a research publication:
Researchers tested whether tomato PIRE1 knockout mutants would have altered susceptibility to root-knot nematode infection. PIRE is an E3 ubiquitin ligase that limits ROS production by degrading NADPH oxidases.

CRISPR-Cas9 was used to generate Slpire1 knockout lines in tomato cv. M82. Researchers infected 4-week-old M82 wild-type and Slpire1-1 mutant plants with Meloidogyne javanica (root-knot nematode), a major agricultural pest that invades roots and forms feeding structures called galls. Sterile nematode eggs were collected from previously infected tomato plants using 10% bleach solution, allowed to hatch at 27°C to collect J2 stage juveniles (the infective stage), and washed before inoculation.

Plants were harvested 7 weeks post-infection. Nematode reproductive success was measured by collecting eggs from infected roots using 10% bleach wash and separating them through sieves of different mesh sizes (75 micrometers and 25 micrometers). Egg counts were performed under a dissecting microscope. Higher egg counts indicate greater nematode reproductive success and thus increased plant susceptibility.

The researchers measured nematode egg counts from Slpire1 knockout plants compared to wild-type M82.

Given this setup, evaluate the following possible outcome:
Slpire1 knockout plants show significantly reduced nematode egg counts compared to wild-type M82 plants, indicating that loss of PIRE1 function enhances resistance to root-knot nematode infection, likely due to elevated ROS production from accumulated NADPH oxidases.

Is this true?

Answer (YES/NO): NO